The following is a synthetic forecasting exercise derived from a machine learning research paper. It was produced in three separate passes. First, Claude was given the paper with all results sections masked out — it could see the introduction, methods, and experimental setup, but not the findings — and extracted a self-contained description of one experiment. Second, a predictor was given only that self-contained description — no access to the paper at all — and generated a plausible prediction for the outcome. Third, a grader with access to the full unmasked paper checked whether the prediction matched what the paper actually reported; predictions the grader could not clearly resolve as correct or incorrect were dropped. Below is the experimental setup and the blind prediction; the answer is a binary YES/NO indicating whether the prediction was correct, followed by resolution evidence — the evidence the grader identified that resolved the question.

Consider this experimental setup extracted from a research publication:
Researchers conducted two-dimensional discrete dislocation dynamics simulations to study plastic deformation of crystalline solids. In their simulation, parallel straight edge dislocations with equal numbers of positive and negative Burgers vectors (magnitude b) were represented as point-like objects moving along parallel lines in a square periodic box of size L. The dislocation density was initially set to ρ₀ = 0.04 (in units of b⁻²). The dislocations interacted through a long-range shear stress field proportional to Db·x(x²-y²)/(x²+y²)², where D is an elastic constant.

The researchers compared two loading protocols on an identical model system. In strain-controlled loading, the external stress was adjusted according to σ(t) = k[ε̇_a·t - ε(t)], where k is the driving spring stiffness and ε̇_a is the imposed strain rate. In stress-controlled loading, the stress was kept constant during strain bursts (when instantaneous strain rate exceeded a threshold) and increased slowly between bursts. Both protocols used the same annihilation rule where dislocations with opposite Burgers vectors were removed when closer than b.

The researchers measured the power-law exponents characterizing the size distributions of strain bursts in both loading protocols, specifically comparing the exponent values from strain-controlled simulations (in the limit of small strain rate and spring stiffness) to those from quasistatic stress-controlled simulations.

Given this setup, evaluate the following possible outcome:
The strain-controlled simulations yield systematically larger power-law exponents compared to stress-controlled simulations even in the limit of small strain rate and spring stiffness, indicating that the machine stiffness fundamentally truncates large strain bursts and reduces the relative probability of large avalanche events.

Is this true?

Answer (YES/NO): NO